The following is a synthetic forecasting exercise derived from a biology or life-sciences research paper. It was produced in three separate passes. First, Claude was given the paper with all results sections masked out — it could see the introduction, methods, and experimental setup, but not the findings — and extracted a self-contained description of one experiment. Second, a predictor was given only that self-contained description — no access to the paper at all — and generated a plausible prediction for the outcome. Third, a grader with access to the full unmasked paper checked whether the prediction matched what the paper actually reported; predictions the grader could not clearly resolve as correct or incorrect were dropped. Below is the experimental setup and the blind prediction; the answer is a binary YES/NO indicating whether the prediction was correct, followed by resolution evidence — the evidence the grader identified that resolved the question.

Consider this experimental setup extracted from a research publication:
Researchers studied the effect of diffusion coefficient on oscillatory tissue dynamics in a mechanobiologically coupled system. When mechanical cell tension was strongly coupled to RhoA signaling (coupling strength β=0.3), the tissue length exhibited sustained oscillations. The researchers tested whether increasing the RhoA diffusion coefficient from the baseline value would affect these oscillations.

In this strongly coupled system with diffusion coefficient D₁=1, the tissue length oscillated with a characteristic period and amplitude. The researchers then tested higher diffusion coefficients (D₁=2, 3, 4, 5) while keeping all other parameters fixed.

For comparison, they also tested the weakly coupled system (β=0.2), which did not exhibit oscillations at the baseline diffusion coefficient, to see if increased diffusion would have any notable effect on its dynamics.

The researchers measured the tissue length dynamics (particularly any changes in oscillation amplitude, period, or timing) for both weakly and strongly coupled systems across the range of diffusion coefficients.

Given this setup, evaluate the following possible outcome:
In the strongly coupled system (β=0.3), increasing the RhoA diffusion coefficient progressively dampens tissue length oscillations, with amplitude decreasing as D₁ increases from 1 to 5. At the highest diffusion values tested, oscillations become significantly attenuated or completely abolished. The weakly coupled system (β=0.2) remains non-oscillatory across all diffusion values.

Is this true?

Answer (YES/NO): NO